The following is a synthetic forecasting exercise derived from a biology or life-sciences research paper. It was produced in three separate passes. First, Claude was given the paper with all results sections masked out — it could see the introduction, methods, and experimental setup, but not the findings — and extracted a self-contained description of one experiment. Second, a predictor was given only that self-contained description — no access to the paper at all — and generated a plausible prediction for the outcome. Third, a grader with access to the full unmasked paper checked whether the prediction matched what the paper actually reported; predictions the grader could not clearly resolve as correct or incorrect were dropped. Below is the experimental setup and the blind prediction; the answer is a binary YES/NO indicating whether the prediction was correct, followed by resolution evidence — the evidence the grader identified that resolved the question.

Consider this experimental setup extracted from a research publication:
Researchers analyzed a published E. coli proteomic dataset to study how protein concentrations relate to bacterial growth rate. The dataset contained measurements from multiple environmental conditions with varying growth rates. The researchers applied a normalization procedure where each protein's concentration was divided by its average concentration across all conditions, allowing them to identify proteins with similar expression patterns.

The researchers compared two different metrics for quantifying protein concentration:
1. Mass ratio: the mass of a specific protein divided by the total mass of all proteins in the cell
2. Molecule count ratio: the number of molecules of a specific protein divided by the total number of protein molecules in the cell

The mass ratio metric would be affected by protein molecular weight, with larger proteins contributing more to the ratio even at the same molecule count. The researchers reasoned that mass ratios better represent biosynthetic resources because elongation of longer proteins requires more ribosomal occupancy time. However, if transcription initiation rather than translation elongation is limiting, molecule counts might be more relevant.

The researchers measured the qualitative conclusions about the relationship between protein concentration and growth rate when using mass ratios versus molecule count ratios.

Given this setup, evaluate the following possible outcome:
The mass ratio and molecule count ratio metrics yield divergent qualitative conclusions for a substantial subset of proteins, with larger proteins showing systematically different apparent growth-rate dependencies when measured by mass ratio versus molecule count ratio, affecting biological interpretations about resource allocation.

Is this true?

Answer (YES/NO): NO